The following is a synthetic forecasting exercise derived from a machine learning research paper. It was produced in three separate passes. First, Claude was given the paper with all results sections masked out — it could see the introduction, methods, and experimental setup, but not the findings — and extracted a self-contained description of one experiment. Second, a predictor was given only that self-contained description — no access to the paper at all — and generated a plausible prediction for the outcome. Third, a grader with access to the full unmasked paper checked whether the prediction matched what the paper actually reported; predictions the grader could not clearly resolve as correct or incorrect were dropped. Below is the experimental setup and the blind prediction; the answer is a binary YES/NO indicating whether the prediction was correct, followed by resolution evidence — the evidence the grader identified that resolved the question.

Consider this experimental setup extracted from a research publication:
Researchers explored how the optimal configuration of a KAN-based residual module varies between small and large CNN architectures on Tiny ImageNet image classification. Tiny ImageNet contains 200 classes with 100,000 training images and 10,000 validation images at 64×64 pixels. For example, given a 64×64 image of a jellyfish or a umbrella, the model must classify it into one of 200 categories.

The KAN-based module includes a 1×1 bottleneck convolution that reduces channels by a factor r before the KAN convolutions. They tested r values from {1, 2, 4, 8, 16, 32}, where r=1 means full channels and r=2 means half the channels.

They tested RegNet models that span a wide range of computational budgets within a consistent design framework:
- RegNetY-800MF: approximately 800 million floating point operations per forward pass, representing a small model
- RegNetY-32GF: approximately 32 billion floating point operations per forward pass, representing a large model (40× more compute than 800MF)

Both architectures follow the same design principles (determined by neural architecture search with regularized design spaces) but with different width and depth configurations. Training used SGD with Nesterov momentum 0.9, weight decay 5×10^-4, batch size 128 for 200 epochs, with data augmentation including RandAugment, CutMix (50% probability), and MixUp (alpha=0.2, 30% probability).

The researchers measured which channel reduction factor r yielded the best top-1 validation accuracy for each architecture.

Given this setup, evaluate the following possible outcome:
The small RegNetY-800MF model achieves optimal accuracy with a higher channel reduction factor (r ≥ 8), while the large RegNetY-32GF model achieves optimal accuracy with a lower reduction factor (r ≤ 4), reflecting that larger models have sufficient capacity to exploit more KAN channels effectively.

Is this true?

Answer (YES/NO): NO